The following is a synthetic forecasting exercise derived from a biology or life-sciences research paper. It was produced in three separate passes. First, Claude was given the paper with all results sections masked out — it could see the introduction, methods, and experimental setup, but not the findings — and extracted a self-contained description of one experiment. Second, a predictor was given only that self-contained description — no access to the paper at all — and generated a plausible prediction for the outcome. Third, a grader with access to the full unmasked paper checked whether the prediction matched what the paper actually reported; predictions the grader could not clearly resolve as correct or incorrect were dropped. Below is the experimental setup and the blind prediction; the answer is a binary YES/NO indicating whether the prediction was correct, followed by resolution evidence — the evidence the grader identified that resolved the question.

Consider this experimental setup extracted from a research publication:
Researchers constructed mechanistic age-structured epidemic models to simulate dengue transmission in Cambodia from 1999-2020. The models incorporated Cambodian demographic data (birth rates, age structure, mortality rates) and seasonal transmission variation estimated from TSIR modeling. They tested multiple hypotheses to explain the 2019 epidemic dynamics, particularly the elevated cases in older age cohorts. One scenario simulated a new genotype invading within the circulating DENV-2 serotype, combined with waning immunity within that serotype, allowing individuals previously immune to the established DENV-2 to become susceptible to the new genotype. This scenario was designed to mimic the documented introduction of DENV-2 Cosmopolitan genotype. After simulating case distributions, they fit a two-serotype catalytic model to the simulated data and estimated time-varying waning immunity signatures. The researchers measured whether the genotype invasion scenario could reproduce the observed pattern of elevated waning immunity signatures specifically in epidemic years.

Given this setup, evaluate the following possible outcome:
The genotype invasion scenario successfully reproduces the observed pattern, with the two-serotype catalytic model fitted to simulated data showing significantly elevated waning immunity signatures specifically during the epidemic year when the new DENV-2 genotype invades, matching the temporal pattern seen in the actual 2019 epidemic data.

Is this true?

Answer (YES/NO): YES